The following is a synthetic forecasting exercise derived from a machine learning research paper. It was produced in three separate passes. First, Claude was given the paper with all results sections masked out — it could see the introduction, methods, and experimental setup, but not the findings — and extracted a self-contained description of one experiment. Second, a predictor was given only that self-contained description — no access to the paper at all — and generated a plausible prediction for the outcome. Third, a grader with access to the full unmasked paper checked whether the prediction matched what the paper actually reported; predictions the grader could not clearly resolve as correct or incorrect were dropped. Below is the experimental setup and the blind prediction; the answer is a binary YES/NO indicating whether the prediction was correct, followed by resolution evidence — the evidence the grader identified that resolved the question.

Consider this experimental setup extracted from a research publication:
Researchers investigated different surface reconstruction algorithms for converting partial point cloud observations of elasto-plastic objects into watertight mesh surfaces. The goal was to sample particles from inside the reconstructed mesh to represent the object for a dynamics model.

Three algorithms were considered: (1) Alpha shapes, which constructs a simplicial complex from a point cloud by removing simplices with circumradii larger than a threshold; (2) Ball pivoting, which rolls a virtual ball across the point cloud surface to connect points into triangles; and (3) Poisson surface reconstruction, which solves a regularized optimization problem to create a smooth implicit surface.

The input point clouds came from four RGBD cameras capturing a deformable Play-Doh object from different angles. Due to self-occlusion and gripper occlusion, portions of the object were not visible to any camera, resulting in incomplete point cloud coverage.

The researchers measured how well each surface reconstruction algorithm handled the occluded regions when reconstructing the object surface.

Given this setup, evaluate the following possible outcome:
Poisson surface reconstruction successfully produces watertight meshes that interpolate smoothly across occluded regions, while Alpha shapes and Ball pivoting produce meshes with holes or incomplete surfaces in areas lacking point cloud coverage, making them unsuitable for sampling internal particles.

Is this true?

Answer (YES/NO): YES